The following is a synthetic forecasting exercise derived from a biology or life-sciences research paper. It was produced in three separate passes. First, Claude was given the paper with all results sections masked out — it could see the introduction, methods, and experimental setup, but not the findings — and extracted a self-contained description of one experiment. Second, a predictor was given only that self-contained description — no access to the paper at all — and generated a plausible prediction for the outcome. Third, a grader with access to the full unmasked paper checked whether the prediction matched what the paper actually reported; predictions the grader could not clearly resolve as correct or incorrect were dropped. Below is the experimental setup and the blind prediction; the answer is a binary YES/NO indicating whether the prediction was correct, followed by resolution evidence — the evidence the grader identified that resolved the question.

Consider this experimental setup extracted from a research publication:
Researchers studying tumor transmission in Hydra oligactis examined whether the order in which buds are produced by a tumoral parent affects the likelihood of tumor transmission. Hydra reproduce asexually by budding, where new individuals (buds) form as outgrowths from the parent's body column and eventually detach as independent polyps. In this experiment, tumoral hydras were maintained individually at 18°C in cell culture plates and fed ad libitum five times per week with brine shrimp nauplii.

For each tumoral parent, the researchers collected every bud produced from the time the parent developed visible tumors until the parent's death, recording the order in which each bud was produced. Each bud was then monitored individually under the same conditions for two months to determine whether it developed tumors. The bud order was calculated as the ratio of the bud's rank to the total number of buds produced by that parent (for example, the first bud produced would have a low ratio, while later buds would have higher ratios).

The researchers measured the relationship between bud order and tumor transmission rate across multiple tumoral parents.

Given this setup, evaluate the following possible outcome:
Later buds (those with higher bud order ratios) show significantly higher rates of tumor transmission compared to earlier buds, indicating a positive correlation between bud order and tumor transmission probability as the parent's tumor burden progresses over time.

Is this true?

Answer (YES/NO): NO